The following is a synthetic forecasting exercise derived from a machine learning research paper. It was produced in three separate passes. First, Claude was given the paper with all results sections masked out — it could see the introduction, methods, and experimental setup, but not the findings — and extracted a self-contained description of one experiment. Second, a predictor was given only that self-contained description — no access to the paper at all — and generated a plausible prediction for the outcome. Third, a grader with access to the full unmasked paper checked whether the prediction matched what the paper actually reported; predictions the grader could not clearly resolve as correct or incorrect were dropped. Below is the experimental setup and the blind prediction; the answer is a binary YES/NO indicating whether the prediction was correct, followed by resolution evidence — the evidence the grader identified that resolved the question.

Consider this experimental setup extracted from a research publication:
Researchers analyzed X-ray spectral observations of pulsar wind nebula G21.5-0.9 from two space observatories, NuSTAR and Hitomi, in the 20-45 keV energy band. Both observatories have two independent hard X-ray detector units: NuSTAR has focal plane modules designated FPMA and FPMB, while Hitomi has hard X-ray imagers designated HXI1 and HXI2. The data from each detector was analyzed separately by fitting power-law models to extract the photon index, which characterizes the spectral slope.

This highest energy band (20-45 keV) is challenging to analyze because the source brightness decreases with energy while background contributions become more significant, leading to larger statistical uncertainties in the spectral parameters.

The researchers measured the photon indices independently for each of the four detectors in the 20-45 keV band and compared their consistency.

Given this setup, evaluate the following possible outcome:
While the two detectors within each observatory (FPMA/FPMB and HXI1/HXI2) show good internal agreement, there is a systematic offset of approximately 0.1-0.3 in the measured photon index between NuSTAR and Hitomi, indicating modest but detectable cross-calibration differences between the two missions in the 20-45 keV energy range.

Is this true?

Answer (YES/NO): NO